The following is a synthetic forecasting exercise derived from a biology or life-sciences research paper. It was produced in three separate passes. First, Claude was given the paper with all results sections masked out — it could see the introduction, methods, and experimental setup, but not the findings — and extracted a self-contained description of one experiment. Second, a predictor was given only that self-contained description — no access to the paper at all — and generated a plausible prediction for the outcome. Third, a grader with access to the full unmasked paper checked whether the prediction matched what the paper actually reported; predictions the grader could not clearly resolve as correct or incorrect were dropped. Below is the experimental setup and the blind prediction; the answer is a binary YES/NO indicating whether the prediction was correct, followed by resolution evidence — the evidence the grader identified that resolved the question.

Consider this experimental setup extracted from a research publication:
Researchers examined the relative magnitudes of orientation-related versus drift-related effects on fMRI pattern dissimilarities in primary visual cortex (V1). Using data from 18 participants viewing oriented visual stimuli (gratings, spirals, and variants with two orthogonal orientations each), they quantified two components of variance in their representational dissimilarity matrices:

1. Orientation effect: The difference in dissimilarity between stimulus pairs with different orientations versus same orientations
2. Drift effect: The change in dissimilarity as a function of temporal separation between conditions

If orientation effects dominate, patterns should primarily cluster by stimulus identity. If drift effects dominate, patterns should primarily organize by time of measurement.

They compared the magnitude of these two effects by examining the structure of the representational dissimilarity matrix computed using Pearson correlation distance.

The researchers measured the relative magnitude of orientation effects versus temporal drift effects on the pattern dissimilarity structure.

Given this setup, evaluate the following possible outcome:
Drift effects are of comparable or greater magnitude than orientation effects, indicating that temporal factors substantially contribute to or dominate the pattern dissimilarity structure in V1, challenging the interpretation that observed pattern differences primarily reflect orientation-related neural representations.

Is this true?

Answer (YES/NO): YES